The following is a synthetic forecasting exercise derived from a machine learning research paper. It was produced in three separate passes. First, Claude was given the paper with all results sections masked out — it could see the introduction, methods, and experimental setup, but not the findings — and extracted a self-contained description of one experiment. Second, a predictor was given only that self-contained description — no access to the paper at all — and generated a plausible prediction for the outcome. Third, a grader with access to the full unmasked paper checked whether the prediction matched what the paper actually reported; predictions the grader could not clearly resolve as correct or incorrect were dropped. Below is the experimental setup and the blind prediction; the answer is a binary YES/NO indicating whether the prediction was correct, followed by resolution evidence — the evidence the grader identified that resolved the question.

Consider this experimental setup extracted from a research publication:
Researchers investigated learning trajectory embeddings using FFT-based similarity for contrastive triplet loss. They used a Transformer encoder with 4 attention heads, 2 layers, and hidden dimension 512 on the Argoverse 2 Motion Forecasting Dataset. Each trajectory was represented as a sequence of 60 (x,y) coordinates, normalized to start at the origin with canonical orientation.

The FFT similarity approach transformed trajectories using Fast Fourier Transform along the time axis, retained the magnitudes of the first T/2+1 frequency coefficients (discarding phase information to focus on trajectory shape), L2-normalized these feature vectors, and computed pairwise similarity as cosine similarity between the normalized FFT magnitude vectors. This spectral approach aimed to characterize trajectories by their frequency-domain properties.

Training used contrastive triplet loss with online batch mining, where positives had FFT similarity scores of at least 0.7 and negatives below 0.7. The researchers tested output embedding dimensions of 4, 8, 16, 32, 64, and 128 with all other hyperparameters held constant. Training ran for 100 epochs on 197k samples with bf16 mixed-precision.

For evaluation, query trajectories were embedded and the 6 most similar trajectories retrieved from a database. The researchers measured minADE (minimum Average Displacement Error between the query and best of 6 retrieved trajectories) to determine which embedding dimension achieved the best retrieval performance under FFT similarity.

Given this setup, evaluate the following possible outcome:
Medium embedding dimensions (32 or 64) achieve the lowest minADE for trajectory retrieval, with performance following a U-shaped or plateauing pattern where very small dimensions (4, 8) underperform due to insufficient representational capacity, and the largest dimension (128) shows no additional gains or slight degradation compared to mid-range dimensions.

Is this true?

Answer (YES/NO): NO